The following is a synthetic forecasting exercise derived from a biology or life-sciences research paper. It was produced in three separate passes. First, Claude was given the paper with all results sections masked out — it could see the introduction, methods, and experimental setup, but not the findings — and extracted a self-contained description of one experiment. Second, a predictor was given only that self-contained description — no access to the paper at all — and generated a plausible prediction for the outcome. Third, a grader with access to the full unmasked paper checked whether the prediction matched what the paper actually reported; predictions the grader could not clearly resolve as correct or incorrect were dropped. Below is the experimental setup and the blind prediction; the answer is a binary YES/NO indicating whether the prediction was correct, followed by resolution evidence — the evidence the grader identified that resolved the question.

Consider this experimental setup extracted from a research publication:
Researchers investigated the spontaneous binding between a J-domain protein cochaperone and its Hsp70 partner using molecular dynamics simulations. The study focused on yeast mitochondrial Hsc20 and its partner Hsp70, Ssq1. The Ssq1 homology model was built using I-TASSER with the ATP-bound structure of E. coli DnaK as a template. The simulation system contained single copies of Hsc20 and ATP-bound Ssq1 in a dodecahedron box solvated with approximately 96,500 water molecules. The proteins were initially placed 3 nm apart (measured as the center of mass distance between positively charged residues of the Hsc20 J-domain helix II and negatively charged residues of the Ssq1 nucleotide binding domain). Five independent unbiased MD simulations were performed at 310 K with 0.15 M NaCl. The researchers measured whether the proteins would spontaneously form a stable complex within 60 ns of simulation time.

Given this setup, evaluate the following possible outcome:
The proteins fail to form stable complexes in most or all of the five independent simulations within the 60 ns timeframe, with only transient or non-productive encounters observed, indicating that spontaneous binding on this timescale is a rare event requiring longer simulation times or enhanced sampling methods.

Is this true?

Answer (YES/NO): NO